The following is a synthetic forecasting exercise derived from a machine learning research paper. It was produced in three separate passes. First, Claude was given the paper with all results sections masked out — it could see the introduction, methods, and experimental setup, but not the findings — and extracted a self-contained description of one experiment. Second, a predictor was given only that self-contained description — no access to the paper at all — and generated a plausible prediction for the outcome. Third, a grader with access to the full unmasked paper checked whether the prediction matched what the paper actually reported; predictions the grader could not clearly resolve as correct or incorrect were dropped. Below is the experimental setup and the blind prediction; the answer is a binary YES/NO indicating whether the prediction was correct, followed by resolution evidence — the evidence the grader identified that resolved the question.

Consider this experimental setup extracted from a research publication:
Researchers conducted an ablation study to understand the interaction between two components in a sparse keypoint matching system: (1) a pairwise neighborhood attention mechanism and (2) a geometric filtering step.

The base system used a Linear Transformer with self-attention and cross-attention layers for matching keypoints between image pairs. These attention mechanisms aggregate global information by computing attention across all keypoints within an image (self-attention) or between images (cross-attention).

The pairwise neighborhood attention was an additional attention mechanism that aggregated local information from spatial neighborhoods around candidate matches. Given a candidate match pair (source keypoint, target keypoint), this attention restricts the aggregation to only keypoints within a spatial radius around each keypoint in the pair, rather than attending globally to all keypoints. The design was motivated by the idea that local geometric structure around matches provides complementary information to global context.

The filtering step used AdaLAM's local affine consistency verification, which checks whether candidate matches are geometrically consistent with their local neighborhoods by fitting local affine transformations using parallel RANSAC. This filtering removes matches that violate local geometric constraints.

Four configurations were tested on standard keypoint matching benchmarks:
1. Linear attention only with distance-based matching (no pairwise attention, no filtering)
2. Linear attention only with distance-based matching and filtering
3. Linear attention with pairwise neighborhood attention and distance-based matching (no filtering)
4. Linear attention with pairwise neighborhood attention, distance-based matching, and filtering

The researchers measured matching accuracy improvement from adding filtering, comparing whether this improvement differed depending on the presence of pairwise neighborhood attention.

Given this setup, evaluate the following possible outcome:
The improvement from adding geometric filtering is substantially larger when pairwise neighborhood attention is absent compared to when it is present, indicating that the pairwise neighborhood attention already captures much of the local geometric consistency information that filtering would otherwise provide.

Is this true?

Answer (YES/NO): NO